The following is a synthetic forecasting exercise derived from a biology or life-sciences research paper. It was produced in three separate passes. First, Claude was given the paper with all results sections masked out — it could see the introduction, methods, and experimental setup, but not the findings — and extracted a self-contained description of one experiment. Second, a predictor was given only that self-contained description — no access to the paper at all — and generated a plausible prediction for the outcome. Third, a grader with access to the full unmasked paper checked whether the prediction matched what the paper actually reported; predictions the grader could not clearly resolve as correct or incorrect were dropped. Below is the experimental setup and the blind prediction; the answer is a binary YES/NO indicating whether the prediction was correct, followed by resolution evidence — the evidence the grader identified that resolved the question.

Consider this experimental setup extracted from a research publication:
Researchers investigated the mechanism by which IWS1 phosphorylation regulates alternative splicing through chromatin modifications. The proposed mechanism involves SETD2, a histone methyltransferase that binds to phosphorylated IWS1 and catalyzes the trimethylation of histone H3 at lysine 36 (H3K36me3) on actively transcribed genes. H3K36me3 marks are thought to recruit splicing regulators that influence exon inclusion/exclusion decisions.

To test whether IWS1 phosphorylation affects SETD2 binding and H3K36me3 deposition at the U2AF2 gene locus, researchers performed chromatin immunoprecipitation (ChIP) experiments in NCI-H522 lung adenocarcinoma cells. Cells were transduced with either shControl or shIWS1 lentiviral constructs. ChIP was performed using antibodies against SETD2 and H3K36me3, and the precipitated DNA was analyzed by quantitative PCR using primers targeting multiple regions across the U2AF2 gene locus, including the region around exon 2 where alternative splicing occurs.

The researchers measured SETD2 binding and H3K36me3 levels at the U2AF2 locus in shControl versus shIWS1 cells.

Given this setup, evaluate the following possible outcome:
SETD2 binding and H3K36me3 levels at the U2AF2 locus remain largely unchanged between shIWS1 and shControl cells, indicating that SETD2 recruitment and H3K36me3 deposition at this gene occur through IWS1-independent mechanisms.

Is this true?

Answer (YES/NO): NO